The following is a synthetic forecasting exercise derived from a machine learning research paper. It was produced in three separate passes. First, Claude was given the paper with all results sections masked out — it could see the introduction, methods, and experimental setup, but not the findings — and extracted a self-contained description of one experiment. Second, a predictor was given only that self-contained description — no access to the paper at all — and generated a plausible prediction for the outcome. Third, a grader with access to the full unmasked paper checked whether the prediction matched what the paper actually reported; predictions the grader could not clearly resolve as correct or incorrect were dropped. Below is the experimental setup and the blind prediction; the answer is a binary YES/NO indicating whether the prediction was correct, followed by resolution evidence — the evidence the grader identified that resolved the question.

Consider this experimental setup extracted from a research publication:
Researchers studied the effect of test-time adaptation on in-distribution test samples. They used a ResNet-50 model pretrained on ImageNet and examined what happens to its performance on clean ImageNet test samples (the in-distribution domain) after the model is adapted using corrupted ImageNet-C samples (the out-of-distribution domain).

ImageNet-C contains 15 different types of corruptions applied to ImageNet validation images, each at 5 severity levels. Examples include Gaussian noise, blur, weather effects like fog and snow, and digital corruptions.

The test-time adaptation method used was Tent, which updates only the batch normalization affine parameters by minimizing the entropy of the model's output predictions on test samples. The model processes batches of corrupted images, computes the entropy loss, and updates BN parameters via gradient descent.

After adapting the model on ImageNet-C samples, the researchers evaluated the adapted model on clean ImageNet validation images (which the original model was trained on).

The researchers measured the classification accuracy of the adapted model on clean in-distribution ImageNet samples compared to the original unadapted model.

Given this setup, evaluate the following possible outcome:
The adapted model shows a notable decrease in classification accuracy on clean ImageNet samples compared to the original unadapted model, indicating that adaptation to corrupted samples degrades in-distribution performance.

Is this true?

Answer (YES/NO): YES